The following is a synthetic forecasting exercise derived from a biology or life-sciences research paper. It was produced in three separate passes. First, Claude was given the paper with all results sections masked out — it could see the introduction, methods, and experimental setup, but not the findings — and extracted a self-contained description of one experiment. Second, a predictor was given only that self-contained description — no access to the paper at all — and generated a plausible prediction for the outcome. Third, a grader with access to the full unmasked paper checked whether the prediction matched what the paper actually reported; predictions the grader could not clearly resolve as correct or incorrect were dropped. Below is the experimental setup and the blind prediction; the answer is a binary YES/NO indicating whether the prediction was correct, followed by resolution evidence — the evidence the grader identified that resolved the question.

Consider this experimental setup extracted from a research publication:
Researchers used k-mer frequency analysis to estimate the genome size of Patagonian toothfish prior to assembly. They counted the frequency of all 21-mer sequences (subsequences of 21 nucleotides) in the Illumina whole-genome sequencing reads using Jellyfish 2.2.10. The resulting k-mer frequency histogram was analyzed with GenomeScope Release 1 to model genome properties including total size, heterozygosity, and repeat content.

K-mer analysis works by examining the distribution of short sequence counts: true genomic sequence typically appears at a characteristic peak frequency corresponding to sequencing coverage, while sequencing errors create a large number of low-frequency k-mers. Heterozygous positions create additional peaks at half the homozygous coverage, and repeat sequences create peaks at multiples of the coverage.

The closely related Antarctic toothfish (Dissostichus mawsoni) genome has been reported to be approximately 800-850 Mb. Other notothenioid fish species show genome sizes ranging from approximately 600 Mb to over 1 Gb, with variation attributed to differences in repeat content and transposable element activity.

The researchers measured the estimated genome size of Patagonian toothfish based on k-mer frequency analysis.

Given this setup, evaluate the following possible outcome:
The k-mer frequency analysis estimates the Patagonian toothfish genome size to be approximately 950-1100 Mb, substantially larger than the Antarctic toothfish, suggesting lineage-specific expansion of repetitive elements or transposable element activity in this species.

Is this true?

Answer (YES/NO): NO